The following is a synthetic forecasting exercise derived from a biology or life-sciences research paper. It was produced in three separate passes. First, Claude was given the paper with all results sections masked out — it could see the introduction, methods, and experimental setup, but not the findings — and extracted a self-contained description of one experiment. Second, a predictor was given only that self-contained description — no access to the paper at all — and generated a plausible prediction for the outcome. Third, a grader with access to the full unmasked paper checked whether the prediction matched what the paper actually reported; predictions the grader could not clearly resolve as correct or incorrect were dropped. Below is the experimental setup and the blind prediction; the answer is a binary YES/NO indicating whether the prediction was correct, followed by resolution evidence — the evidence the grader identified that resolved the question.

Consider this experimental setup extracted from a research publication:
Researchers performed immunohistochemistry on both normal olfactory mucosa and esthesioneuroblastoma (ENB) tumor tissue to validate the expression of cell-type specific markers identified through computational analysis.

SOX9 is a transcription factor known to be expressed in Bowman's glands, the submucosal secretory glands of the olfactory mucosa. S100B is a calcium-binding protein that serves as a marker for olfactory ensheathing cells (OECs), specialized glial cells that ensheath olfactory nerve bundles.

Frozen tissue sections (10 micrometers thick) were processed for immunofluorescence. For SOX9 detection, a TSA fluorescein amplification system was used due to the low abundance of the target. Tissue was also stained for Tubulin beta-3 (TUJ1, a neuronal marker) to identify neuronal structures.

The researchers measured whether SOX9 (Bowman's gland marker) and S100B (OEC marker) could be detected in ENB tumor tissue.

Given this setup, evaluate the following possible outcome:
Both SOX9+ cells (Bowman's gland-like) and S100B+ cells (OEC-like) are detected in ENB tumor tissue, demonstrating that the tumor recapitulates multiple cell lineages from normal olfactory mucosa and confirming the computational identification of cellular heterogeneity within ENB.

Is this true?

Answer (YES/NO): YES